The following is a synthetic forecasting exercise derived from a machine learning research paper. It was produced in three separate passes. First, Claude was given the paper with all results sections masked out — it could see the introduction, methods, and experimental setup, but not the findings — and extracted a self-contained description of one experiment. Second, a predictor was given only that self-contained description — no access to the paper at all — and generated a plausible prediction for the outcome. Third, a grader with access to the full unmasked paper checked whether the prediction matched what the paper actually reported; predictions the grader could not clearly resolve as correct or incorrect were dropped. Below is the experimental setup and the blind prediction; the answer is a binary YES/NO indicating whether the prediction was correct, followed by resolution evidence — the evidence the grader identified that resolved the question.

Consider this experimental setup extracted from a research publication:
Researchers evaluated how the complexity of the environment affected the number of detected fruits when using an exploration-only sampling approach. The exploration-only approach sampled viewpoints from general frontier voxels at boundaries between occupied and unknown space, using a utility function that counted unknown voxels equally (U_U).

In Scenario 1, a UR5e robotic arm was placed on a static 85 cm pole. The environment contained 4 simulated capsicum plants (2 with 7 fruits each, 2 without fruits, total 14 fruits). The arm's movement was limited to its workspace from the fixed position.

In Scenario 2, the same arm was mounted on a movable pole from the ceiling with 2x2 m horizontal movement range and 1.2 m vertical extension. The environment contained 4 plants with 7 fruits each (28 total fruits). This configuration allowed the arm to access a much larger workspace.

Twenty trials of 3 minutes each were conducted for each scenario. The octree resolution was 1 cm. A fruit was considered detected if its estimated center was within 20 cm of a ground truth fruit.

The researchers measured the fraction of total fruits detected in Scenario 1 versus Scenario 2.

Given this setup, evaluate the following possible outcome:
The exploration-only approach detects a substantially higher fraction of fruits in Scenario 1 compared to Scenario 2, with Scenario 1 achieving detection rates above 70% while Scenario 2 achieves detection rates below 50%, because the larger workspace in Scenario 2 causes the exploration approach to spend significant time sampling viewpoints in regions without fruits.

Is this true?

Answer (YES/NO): NO